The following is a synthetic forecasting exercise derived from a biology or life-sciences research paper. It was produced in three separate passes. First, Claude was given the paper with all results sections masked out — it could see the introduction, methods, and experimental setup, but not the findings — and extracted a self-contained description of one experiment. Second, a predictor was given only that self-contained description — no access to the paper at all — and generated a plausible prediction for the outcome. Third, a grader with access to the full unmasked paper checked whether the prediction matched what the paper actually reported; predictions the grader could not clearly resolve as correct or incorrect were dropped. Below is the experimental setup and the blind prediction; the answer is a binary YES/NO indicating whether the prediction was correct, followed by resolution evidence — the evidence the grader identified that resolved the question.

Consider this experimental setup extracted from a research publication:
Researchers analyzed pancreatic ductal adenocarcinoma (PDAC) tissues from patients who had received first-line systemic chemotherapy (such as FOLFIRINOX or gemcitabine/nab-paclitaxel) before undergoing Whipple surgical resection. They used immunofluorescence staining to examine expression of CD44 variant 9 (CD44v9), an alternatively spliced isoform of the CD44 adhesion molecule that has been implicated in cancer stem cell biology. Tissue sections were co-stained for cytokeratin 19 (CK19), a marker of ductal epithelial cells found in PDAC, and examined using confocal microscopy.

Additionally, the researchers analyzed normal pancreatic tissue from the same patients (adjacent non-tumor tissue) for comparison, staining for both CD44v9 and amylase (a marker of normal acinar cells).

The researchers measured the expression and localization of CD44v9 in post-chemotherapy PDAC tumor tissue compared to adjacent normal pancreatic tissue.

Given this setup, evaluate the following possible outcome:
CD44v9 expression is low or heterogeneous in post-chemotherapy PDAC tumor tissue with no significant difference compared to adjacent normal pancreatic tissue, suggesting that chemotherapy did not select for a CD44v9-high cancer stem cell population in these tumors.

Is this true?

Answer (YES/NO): NO